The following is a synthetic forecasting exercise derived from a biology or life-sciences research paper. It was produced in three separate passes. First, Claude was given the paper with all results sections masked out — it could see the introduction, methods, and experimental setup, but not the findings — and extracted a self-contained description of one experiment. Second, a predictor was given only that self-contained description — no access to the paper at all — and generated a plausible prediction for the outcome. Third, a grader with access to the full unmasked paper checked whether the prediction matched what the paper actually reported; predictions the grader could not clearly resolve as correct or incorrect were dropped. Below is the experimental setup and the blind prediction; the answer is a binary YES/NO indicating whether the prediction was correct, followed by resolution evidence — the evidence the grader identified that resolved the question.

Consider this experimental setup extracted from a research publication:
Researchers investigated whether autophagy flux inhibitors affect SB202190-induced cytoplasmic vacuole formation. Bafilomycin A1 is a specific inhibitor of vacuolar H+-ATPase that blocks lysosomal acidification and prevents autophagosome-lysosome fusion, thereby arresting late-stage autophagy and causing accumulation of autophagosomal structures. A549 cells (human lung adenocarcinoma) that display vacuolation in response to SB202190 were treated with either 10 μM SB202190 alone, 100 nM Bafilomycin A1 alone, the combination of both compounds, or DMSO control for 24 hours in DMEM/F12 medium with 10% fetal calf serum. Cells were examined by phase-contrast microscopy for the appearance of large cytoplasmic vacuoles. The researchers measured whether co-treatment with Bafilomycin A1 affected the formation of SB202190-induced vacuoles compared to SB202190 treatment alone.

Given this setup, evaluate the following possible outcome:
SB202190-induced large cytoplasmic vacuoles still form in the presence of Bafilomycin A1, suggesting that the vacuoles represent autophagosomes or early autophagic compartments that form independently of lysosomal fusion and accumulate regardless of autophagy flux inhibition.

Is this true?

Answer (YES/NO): NO